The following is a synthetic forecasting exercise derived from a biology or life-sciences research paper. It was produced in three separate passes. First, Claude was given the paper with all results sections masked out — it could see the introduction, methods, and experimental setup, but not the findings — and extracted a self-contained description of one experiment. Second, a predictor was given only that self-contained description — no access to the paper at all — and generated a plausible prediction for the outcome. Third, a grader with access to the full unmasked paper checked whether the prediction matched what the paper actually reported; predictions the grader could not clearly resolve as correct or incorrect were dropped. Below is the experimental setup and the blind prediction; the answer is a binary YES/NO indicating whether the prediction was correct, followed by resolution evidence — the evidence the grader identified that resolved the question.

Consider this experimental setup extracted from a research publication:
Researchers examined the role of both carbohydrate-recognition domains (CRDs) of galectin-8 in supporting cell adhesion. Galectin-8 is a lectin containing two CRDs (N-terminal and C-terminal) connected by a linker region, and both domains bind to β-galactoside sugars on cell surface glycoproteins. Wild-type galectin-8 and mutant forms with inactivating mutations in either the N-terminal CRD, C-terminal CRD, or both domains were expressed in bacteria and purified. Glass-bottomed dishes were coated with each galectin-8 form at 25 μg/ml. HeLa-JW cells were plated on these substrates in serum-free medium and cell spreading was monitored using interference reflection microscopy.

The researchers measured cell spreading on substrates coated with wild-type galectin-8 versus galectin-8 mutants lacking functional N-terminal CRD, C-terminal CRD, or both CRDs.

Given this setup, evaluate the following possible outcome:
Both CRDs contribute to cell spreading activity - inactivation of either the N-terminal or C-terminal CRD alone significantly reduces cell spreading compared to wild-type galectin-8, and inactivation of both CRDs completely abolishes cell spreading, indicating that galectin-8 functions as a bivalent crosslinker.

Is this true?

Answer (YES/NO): NO